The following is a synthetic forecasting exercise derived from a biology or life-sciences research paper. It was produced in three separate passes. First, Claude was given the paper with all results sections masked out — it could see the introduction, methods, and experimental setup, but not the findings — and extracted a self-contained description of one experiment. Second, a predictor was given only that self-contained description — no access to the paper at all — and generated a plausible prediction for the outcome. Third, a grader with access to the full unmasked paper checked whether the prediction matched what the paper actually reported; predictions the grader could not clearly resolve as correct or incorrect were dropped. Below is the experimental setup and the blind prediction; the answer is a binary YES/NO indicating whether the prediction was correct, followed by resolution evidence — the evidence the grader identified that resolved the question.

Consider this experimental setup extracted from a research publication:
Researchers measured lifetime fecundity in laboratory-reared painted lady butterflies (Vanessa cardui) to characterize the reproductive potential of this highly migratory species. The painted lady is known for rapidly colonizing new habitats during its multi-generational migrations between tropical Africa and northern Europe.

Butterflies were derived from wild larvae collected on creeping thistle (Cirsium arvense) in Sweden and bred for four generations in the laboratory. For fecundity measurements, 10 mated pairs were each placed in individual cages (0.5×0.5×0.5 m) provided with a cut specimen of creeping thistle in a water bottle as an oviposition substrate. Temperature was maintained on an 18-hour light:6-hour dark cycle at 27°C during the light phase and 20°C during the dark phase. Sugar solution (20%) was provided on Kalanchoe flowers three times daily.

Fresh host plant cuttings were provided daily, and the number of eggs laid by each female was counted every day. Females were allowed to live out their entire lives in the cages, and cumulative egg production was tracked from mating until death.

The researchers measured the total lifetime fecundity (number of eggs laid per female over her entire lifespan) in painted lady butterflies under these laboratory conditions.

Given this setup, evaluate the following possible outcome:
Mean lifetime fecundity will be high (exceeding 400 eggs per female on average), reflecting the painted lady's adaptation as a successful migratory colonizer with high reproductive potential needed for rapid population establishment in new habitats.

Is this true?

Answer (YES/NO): YES